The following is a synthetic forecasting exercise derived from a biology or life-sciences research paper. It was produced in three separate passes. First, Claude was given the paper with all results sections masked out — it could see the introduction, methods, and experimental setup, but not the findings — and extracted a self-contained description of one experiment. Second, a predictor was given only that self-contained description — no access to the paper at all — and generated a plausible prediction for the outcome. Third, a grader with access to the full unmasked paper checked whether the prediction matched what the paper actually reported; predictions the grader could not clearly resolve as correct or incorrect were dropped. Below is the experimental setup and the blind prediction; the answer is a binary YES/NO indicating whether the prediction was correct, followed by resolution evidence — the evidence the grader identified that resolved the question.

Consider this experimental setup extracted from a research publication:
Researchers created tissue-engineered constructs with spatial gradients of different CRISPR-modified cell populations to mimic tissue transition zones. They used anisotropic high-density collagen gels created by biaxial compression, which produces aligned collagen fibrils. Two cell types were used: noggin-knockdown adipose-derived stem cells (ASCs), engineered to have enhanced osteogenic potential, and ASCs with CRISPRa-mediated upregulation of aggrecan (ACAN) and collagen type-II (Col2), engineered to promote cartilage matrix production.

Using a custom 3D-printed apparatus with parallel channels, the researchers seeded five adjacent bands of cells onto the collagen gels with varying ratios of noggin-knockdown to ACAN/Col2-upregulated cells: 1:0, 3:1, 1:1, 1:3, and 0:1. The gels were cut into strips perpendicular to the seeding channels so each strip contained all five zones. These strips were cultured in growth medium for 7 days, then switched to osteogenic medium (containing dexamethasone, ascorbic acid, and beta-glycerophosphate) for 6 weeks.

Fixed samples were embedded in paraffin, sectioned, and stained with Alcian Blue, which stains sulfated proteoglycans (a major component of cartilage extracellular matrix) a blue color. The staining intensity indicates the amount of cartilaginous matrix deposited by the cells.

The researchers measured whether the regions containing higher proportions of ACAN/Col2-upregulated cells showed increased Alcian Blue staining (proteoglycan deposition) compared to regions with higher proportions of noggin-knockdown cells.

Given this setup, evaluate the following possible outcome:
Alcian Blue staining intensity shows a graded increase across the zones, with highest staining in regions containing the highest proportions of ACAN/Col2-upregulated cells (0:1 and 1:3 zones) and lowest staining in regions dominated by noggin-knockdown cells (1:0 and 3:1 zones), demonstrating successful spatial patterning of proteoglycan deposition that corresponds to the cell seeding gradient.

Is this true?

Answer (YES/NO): NO